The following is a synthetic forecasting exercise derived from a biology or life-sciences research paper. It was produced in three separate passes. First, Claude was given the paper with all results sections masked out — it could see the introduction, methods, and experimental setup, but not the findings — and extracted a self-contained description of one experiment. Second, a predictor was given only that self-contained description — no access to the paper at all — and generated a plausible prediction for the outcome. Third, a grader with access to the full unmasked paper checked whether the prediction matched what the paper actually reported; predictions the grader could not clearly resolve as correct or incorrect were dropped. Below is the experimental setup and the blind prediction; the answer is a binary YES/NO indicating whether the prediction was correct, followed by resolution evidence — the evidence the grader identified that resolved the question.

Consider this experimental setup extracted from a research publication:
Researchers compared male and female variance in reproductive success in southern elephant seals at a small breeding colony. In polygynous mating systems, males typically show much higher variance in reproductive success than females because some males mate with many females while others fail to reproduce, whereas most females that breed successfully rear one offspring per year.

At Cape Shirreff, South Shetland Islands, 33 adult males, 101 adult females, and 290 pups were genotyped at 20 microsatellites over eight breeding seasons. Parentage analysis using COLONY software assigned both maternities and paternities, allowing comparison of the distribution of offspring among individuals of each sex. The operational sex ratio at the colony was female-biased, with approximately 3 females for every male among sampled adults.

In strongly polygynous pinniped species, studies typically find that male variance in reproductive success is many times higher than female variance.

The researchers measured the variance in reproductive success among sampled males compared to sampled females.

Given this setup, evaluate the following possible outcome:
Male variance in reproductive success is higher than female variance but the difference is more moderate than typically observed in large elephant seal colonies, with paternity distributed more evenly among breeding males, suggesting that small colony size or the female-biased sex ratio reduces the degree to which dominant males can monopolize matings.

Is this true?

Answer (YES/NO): YES